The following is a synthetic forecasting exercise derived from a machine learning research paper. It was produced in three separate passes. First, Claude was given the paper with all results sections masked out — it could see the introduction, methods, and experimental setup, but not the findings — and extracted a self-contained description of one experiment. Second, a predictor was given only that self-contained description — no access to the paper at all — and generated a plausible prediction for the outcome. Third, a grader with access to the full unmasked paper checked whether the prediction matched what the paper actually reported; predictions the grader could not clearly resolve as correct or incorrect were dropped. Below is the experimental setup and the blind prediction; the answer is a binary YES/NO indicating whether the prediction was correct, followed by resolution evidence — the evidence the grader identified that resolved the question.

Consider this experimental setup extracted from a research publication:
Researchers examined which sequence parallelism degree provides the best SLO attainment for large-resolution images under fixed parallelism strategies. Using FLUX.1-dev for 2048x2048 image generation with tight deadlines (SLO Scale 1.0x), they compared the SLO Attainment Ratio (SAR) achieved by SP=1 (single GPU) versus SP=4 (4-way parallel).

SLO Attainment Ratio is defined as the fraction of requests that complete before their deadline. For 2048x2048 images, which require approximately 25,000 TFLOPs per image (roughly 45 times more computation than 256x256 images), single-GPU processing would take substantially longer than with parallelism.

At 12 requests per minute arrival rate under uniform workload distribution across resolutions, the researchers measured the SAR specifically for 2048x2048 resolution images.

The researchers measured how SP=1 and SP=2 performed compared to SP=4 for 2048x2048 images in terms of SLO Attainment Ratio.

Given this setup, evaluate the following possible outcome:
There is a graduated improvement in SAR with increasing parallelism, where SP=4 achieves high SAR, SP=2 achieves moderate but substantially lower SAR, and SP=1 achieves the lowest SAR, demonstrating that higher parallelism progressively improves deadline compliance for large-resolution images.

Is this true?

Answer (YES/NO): NO